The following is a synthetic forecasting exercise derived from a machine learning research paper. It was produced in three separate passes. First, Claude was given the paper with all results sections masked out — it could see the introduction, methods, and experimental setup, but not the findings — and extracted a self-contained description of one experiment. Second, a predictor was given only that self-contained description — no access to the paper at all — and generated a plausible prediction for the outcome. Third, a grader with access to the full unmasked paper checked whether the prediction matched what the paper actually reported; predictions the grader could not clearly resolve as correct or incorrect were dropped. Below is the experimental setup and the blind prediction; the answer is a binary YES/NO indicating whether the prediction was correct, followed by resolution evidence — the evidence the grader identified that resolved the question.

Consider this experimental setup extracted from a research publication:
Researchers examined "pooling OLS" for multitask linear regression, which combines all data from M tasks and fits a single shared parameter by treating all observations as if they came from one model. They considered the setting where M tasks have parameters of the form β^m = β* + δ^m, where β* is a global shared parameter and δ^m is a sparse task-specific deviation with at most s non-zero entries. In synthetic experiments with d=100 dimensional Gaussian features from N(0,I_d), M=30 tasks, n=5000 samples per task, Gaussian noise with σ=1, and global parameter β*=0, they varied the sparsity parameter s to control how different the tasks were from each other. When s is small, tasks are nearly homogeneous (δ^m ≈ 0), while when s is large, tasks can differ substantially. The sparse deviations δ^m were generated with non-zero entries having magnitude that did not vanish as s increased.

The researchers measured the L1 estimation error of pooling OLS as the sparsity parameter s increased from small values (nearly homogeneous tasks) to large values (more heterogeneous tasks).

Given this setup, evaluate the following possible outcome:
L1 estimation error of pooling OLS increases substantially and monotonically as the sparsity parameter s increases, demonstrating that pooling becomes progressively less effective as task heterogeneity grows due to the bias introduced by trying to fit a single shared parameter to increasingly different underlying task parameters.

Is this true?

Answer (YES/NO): YES